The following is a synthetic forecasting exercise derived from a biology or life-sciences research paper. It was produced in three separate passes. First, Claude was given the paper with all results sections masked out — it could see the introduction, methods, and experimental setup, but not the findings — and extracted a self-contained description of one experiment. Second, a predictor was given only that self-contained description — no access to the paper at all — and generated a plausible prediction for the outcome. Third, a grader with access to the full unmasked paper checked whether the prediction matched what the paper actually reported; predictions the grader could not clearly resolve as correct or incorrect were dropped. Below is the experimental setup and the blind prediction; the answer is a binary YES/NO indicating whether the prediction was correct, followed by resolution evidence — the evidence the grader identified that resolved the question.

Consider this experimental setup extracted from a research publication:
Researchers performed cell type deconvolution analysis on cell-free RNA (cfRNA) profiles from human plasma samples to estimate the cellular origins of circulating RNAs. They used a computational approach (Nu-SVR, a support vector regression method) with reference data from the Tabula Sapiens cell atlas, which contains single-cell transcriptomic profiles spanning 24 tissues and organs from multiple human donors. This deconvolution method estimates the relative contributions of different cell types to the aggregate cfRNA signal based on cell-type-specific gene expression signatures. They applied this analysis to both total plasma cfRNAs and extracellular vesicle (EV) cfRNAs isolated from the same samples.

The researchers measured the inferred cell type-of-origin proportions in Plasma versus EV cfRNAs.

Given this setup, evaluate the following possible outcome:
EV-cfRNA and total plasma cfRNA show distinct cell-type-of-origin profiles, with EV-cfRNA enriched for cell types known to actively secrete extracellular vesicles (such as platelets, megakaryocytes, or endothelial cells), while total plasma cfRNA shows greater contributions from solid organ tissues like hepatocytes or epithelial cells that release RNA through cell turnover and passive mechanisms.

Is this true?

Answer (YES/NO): NO